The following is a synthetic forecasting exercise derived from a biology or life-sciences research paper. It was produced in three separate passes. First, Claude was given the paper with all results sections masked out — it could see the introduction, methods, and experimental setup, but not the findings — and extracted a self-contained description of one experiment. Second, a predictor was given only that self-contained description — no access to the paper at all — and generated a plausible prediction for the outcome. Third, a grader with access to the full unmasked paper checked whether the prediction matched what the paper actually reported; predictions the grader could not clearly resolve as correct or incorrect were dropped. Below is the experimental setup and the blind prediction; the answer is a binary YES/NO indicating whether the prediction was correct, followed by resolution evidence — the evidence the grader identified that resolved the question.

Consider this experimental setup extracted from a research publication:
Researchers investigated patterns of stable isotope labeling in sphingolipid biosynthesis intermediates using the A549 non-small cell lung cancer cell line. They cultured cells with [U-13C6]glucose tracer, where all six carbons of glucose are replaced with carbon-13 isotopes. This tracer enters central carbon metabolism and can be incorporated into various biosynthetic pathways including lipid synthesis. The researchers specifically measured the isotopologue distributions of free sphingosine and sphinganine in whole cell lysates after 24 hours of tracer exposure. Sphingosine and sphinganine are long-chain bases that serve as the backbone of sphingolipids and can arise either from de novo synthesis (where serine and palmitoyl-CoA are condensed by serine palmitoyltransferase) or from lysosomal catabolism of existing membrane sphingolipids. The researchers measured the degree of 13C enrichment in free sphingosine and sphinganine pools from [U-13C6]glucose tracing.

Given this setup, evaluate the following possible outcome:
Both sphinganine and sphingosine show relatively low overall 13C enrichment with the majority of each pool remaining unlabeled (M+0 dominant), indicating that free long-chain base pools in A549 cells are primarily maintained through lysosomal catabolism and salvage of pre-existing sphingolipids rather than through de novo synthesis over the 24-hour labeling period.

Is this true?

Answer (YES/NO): YES